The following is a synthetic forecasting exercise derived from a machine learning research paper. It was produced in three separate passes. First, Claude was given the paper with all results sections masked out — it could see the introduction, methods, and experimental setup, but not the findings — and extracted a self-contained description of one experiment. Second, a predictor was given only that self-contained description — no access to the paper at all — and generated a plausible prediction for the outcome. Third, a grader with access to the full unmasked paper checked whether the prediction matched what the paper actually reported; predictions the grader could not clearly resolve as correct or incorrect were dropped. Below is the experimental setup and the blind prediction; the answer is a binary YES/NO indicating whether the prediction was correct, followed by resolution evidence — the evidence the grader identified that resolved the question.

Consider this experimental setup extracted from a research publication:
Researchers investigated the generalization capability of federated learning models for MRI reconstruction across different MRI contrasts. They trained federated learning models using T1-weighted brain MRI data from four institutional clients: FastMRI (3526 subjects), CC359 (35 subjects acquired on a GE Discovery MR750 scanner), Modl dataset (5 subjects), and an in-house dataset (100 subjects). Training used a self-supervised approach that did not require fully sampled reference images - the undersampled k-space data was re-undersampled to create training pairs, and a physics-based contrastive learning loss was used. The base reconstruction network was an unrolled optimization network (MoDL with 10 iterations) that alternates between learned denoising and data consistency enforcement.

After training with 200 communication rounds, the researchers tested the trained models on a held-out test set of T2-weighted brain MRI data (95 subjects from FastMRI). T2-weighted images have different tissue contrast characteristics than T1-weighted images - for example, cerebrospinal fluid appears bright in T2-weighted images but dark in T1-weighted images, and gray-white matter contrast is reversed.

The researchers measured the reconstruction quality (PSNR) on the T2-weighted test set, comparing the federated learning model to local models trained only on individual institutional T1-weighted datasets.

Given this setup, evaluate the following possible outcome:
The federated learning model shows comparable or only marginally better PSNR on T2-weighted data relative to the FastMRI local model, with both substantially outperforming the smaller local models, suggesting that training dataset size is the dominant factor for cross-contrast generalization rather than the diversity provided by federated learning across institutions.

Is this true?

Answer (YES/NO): NO